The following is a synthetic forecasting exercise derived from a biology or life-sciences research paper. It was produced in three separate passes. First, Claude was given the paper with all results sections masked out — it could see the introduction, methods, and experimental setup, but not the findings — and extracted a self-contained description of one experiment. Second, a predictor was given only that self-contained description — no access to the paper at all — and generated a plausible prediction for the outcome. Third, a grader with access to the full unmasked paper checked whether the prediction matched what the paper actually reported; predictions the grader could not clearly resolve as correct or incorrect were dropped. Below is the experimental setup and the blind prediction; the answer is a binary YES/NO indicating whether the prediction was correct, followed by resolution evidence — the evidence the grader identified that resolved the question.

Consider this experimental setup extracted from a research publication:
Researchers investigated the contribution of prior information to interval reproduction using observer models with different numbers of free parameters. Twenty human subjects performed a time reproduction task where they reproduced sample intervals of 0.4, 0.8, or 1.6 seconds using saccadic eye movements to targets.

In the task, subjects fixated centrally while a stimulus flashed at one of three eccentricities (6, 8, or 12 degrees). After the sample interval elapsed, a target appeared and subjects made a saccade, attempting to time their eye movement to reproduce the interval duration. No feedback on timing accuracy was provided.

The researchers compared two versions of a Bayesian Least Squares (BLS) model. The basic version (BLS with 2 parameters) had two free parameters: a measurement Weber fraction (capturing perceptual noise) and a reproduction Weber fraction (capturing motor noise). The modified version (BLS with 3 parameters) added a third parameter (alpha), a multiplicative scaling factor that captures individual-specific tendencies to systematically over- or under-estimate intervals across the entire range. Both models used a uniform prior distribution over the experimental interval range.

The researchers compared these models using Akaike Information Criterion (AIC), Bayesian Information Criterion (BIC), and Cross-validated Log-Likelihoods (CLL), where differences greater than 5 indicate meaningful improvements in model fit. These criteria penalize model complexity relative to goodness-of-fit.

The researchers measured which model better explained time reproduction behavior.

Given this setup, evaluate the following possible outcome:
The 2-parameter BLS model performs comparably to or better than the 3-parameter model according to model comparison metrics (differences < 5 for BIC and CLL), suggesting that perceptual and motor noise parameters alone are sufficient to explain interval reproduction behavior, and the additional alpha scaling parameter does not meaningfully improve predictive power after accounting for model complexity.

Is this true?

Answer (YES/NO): NO